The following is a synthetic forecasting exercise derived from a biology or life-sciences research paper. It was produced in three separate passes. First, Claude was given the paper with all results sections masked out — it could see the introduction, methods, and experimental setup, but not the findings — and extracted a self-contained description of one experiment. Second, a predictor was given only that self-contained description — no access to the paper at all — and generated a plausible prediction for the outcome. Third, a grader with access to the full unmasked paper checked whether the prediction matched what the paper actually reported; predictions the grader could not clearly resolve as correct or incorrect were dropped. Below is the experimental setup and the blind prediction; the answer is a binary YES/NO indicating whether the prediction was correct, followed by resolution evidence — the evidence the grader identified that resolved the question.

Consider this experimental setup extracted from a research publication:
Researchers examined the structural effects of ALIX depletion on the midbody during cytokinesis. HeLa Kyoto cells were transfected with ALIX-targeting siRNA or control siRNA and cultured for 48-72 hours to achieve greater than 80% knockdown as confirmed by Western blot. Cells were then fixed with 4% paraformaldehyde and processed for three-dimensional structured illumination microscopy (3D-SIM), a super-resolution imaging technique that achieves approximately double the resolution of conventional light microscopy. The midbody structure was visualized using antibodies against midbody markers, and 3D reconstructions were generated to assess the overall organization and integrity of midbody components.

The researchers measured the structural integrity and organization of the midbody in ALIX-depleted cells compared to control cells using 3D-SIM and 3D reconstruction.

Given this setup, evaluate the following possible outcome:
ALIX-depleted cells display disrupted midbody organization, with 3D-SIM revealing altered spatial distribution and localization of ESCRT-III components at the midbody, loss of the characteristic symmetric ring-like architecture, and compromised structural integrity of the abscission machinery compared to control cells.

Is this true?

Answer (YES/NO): NO